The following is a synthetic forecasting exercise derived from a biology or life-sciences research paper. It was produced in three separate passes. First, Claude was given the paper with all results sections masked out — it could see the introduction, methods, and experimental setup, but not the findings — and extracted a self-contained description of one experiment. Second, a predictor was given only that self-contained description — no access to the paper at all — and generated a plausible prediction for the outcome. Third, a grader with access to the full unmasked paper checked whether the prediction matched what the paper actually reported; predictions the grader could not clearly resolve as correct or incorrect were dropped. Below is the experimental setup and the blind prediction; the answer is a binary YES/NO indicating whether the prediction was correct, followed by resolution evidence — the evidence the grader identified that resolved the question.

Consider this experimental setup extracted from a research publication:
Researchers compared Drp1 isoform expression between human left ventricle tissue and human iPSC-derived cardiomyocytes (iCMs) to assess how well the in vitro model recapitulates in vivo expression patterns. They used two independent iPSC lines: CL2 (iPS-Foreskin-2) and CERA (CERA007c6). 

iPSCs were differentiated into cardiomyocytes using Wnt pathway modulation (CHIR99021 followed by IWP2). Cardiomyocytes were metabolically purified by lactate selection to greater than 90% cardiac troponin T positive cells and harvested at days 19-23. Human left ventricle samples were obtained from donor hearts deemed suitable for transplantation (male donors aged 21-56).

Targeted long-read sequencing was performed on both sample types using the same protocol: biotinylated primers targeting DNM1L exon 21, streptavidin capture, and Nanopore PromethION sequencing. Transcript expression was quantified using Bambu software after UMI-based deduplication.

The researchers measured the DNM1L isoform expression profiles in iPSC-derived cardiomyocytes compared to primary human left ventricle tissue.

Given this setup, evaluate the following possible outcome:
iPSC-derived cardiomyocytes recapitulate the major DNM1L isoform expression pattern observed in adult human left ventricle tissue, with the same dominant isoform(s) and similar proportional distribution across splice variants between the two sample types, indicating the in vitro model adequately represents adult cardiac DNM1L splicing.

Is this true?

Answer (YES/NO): YES